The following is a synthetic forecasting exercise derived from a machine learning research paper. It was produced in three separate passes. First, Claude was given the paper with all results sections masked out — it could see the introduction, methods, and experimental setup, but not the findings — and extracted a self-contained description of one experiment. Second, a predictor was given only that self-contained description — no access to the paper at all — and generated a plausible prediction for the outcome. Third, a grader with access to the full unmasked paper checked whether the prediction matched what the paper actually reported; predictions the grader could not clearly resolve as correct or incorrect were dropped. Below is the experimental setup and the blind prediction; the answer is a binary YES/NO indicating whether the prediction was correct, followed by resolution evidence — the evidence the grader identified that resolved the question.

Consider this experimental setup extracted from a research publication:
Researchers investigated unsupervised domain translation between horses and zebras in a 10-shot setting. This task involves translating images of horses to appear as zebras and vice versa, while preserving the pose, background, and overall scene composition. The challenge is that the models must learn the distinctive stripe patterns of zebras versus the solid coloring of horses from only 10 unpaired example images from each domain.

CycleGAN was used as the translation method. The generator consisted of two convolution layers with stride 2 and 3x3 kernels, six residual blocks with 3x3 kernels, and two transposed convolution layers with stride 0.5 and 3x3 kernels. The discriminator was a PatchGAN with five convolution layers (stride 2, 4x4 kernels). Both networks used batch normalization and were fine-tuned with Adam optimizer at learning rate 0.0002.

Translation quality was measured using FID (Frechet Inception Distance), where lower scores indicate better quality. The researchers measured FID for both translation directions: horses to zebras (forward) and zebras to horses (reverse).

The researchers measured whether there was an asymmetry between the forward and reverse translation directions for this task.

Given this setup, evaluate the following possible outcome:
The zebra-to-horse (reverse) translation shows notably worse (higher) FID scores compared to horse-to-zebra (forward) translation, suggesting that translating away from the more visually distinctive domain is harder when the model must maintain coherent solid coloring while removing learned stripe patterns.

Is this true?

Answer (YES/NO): NO